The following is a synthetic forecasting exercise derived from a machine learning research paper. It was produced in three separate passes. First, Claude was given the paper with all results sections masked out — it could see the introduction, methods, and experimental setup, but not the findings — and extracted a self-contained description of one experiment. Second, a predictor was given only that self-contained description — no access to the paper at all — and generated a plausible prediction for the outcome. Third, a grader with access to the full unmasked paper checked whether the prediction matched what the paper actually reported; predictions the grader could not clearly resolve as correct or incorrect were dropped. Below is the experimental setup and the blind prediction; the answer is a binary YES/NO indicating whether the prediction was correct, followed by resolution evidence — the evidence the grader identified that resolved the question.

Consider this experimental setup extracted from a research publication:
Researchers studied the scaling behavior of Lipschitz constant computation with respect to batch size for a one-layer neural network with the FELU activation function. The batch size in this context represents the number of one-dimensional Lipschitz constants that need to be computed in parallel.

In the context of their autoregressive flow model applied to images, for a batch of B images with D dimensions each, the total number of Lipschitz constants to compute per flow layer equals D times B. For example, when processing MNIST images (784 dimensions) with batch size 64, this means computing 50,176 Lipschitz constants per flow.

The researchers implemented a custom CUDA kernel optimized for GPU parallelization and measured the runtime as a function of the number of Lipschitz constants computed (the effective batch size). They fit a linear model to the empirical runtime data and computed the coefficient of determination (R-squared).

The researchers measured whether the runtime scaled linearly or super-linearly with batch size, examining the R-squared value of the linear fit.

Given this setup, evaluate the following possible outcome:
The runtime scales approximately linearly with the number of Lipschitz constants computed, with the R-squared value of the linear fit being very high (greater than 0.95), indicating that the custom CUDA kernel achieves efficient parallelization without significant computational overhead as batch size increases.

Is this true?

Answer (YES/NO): YES